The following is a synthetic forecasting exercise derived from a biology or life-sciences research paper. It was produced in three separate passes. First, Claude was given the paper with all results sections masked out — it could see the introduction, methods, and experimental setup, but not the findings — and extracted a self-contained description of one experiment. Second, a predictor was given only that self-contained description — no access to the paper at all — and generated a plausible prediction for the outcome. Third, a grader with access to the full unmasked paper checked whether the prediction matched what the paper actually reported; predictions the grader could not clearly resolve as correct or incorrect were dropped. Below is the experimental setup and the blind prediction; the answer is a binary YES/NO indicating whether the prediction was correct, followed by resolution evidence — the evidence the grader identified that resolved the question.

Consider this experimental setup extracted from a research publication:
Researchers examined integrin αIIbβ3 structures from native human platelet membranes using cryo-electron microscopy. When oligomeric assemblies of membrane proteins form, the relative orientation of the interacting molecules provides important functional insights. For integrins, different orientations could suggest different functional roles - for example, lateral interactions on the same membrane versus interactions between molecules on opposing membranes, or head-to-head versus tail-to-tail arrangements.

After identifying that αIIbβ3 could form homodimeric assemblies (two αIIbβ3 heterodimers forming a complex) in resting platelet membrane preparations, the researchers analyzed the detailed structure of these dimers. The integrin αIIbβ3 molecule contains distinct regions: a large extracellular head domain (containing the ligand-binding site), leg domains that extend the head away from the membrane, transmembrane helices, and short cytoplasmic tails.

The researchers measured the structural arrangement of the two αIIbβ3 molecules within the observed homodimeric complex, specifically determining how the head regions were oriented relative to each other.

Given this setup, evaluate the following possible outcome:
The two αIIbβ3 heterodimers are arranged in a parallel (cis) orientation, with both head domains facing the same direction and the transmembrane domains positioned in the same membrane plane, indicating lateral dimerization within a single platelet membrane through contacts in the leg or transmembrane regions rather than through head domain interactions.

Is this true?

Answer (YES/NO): NO